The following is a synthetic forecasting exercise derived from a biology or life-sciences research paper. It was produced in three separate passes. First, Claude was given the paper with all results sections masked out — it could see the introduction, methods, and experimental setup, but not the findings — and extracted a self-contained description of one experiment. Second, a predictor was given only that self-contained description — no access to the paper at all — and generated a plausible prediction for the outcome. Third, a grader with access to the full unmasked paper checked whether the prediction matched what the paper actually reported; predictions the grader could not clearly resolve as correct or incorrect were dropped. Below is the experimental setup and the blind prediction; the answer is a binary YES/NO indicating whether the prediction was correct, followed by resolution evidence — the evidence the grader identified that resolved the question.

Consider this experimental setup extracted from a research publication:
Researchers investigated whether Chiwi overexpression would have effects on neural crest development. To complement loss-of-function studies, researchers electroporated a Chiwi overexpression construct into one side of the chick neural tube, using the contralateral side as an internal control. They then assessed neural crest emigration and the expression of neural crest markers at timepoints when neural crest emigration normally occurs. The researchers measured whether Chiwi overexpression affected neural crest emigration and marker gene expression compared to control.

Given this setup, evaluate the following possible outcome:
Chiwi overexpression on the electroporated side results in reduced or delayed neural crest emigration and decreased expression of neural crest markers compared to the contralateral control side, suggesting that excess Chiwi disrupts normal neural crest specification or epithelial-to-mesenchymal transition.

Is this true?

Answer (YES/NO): NO